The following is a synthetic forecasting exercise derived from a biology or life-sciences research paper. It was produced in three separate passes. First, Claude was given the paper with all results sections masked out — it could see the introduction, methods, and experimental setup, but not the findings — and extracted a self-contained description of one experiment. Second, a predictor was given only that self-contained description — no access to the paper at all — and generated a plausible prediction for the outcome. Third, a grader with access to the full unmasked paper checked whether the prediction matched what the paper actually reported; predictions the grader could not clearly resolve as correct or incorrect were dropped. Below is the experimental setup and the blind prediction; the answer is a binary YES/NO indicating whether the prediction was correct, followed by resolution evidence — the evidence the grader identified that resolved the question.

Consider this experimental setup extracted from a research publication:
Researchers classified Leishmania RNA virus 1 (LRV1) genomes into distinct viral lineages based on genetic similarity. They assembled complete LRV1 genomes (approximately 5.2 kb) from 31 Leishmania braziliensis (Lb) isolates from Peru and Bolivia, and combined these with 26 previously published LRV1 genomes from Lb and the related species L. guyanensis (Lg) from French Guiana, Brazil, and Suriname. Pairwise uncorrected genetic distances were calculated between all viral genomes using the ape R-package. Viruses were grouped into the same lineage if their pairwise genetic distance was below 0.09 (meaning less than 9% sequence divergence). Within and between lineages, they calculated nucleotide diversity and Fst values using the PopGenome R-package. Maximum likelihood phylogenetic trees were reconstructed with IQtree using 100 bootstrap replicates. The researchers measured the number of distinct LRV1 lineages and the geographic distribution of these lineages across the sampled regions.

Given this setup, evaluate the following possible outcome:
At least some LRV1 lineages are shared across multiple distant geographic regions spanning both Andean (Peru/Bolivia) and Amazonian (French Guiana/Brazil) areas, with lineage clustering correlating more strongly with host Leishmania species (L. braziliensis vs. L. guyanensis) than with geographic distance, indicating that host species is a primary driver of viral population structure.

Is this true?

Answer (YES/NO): NO